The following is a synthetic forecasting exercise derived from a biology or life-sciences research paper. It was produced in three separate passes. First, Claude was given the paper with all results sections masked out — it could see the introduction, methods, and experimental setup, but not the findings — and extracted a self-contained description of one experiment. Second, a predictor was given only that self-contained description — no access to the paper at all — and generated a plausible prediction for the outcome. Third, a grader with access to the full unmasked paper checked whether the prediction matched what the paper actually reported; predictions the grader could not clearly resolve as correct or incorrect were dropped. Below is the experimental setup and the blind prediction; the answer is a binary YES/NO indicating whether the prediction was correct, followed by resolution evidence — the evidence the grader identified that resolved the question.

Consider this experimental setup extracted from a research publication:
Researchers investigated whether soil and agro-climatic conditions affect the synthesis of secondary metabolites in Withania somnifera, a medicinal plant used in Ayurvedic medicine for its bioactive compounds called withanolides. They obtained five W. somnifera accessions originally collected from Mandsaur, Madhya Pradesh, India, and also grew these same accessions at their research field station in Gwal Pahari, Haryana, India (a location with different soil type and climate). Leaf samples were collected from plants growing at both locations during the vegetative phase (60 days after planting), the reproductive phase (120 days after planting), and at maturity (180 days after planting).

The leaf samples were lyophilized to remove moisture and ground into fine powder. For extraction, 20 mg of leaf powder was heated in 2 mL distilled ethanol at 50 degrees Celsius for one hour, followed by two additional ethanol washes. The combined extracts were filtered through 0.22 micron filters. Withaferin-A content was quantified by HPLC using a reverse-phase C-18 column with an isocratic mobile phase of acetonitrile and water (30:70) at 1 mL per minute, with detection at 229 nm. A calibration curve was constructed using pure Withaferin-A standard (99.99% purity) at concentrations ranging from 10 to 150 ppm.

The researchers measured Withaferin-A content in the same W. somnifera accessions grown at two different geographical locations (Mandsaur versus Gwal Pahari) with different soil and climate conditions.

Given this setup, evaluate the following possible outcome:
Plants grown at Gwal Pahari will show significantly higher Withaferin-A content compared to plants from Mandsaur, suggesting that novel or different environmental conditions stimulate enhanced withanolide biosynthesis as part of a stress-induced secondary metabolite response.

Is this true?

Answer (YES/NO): NO